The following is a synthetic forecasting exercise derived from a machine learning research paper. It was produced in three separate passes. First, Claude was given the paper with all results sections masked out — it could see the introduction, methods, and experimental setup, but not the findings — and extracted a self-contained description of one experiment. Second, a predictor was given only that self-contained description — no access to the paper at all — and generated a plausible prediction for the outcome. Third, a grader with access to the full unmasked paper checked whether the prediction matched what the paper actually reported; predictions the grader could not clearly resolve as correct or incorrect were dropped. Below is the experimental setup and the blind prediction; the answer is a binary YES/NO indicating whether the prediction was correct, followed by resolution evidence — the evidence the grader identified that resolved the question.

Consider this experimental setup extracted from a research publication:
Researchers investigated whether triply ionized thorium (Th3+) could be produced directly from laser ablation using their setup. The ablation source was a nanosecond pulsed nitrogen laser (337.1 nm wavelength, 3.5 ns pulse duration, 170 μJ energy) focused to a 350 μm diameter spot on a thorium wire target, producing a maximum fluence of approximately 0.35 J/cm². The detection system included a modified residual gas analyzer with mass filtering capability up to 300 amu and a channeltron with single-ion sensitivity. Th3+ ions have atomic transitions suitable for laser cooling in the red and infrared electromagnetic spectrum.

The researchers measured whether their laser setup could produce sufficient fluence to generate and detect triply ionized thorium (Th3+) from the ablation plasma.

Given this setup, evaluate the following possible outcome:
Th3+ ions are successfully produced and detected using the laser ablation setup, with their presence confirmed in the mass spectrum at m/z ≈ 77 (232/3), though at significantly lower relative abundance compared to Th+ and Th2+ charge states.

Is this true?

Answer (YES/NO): NO